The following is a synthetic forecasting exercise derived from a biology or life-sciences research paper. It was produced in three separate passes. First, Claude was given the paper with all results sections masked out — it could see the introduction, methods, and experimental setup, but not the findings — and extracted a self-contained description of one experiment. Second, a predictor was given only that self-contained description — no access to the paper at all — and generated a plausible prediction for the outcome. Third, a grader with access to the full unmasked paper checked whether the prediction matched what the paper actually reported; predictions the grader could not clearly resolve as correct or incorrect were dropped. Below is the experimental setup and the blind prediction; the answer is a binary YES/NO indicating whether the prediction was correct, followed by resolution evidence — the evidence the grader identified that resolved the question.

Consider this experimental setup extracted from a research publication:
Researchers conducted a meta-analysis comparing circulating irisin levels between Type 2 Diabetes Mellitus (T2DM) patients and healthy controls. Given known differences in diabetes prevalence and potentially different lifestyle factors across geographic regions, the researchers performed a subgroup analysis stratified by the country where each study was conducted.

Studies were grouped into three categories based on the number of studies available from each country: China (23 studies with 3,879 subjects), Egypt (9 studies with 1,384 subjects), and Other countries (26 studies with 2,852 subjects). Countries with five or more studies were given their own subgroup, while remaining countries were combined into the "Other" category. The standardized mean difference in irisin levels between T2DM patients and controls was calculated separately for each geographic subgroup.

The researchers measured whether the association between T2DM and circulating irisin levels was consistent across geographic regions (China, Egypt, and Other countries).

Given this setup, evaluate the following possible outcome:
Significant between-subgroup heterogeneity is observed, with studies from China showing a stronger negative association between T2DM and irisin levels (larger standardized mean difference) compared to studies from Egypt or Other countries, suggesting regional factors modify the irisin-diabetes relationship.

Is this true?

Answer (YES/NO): YES